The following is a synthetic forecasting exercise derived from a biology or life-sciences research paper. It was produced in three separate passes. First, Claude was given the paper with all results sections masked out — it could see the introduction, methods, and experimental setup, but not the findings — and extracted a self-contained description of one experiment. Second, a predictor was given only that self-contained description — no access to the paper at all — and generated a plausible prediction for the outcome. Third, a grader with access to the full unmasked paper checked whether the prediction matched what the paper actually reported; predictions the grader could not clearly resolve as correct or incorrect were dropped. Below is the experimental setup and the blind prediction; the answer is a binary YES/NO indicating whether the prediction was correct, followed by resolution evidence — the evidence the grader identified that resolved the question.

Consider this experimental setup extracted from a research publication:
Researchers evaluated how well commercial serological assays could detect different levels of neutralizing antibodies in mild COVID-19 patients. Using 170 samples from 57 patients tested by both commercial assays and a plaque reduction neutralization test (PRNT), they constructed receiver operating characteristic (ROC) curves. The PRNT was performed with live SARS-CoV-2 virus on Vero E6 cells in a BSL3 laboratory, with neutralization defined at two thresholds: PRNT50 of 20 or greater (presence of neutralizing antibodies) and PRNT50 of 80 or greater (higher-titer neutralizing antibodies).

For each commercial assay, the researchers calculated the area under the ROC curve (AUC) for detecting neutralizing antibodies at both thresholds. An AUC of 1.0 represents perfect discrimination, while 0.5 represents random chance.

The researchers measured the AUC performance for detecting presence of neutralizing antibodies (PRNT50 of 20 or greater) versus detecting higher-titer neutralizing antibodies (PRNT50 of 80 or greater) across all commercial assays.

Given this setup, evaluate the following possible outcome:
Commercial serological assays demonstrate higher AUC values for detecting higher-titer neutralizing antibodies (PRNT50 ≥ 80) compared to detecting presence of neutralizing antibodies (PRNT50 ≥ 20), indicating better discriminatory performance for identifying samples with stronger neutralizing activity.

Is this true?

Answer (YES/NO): NO